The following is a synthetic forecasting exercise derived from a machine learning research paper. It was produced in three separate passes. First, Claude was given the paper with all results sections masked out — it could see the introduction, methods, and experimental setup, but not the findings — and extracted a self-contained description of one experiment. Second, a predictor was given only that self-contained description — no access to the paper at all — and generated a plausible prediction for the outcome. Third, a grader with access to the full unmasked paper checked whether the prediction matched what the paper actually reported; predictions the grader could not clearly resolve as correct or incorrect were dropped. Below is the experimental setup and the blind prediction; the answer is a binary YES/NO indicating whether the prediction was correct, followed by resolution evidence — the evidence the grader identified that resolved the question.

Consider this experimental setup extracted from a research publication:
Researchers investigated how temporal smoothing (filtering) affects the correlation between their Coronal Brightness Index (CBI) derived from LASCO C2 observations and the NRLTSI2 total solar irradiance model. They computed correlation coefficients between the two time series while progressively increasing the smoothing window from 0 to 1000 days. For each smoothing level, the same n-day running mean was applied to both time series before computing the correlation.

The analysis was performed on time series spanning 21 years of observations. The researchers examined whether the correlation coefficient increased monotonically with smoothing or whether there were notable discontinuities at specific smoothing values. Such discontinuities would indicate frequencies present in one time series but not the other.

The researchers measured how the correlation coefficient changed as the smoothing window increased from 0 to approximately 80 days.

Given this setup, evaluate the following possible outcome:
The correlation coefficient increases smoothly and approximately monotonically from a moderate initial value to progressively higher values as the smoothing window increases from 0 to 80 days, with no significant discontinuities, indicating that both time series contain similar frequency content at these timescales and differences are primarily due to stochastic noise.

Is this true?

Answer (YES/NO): NO